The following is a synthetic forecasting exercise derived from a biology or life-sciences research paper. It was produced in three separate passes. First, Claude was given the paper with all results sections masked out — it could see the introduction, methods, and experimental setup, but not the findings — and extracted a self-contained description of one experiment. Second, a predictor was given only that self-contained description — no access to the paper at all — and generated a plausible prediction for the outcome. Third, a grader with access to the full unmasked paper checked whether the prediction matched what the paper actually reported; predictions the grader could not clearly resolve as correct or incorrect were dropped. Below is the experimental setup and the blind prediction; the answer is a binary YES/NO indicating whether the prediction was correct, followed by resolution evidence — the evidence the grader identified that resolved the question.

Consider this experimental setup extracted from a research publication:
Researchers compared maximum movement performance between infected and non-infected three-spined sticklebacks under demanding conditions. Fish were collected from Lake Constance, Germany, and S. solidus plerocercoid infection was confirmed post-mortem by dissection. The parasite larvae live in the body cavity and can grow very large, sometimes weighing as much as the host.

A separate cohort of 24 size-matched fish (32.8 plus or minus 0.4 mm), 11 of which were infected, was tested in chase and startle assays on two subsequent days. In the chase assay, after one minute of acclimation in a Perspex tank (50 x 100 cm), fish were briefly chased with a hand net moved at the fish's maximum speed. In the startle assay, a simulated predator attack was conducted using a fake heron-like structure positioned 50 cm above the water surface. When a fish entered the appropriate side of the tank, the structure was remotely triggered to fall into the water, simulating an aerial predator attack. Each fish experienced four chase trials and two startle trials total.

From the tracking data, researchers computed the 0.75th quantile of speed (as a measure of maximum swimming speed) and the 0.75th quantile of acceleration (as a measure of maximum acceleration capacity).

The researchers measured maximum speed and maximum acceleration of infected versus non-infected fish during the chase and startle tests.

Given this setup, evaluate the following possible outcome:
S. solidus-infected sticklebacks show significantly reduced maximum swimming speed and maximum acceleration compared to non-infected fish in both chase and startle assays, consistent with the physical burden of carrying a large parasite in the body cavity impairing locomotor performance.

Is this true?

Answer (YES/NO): YES